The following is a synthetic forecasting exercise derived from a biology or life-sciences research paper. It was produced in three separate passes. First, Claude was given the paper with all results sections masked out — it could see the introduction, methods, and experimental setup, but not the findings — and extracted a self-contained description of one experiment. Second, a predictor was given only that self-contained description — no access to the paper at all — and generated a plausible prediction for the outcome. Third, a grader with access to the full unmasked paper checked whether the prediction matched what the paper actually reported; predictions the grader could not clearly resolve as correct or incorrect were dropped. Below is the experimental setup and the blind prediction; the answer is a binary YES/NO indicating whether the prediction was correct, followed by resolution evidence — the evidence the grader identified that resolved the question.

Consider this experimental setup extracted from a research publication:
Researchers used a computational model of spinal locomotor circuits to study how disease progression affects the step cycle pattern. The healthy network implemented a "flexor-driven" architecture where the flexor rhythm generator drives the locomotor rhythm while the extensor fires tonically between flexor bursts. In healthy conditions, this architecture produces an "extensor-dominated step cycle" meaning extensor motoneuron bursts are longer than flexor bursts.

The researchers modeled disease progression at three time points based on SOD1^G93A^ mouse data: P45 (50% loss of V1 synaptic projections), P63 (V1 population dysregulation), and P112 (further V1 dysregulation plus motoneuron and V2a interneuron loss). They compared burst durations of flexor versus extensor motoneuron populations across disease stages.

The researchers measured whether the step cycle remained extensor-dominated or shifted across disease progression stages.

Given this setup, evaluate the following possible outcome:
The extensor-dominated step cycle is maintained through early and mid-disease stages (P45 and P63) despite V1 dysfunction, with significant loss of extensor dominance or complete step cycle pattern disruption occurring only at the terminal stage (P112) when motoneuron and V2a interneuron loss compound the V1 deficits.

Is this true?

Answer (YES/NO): NO